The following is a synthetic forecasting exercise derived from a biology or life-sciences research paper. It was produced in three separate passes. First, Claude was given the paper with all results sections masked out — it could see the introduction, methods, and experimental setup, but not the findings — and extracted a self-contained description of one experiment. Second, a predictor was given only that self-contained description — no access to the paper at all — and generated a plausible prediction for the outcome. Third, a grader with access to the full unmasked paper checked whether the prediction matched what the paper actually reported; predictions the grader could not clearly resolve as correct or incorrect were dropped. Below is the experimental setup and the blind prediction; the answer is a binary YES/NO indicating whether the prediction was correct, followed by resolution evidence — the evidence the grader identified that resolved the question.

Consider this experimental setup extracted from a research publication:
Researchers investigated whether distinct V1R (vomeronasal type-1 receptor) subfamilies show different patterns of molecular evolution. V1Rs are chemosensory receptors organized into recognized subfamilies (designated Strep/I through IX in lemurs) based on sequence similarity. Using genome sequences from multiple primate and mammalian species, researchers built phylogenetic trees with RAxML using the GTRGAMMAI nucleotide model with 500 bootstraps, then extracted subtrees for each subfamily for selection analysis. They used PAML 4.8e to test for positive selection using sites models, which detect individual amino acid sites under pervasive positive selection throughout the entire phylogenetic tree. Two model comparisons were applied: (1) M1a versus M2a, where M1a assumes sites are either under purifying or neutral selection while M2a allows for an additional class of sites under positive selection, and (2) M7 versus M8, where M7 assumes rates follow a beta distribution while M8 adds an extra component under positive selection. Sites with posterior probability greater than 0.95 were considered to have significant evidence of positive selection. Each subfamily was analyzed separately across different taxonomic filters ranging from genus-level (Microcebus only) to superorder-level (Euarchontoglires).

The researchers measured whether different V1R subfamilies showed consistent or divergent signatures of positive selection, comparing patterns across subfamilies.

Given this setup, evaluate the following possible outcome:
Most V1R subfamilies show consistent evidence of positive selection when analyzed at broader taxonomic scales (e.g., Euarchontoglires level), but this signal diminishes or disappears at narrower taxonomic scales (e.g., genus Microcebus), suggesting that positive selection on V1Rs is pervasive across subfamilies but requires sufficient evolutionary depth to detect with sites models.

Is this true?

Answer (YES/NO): NO